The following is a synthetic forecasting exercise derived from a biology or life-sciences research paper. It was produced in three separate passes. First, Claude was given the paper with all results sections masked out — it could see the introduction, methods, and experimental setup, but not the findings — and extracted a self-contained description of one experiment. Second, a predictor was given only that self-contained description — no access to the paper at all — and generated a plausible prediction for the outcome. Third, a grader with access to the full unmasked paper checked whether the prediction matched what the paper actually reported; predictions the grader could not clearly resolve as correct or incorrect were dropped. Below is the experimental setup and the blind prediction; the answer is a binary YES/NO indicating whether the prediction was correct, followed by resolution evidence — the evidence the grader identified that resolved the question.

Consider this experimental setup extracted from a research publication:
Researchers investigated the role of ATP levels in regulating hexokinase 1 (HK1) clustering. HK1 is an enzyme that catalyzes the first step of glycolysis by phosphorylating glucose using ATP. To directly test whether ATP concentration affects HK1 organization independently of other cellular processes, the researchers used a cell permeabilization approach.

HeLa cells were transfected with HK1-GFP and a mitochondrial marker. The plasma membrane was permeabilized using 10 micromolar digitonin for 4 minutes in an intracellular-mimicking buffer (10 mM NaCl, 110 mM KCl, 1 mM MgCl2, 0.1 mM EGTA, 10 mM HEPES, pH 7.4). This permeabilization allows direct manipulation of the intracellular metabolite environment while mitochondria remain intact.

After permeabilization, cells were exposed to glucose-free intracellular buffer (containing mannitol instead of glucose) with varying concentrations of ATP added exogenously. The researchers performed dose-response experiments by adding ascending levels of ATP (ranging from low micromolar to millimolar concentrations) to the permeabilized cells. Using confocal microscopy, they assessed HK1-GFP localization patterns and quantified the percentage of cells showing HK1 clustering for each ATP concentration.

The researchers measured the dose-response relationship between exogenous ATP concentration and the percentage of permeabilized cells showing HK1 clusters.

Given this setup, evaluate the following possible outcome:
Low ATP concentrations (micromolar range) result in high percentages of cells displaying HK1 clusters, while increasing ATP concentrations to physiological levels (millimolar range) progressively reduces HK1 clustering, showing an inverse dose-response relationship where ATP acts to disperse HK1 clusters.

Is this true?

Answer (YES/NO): YES